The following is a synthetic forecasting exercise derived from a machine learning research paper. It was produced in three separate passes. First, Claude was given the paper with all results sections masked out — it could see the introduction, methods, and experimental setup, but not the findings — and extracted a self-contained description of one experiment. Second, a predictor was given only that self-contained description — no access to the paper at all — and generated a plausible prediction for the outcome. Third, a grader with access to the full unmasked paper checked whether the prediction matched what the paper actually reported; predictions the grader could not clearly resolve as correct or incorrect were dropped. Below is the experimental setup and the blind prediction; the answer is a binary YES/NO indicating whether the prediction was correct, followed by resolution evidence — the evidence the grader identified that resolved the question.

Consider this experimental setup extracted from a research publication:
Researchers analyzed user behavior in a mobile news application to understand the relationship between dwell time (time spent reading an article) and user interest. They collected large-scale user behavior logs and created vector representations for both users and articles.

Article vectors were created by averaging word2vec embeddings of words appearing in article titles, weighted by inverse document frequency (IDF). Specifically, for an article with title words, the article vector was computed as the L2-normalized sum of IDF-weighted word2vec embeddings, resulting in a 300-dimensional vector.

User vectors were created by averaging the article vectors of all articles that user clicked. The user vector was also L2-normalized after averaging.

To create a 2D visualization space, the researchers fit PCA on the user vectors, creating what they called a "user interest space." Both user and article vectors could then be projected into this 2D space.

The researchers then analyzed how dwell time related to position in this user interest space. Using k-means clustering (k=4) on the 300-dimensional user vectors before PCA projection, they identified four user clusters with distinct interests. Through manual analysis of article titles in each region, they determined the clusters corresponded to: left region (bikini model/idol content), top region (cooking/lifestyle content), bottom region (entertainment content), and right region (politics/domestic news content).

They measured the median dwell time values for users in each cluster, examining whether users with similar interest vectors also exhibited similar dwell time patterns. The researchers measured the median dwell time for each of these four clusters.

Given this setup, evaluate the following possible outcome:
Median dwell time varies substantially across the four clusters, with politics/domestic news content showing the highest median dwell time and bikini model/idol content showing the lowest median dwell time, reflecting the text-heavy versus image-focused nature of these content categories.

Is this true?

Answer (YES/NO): YES